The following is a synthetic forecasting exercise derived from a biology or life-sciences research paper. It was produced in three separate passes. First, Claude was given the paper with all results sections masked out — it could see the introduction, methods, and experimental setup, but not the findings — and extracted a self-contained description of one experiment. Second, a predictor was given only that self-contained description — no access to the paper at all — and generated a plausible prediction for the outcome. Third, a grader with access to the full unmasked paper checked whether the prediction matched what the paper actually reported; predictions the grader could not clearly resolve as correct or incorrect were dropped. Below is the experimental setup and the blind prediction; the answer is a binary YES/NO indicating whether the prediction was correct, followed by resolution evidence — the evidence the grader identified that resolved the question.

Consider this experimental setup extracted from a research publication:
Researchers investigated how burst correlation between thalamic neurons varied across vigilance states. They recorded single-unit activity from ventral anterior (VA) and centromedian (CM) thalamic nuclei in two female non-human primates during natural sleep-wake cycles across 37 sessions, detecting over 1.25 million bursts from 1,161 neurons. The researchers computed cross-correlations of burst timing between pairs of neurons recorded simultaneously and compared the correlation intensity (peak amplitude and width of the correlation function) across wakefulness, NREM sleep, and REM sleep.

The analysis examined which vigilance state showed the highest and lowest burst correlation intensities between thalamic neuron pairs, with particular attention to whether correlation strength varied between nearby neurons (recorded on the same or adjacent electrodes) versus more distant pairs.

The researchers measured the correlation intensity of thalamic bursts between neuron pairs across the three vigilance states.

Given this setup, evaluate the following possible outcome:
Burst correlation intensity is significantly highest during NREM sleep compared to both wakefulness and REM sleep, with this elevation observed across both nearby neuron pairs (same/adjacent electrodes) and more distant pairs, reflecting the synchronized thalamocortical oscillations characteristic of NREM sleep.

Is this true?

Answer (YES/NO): NO